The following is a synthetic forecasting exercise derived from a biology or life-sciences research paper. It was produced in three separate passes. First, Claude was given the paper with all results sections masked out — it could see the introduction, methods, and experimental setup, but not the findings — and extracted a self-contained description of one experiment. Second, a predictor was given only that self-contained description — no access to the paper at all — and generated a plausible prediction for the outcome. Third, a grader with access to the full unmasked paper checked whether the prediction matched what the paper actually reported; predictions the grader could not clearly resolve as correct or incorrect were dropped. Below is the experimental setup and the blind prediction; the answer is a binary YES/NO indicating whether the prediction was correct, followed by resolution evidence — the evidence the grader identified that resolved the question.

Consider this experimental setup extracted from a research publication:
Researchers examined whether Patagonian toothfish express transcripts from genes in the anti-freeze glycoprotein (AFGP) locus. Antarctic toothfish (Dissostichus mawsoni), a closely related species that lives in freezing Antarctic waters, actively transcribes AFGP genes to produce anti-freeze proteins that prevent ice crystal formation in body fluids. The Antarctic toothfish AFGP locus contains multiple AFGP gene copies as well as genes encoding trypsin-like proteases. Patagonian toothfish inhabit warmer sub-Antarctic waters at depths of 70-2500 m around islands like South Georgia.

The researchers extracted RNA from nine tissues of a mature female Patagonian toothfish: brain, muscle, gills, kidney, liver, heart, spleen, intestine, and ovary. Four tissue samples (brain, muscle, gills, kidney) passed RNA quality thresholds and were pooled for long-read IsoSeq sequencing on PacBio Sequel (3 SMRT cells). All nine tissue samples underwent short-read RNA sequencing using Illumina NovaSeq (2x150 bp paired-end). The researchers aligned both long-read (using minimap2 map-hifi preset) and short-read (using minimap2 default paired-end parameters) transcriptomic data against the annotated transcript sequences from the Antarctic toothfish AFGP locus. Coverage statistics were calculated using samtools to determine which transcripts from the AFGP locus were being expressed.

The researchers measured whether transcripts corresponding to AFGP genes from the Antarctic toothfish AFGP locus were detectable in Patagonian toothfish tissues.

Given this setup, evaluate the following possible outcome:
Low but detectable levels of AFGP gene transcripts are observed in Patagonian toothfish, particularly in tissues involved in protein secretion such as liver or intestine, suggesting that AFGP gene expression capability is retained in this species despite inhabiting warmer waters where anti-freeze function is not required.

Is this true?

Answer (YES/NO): NO